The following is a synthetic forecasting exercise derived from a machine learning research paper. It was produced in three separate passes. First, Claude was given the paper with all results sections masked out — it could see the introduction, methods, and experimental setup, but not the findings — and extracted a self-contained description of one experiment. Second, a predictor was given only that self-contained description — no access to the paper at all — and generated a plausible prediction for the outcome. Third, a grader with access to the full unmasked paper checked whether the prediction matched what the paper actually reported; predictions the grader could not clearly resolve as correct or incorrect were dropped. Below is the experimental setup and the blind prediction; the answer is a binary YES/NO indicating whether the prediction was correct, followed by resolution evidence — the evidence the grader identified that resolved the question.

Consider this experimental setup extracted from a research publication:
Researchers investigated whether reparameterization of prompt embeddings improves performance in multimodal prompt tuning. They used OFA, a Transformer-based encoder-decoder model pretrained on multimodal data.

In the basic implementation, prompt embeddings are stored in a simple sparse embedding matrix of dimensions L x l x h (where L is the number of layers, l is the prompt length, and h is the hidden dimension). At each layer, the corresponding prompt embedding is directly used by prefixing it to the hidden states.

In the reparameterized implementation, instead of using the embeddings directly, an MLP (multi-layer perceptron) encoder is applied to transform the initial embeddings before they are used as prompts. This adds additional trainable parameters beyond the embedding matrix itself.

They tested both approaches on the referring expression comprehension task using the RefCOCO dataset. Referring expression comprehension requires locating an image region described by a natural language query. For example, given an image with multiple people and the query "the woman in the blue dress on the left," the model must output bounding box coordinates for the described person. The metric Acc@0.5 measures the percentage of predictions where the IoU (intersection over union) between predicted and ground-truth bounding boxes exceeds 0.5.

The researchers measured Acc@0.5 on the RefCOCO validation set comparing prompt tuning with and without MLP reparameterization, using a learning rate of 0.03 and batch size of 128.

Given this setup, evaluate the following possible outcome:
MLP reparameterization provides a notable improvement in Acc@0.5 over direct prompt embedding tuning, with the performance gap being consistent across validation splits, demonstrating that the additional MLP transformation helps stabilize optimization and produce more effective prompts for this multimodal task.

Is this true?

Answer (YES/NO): YES